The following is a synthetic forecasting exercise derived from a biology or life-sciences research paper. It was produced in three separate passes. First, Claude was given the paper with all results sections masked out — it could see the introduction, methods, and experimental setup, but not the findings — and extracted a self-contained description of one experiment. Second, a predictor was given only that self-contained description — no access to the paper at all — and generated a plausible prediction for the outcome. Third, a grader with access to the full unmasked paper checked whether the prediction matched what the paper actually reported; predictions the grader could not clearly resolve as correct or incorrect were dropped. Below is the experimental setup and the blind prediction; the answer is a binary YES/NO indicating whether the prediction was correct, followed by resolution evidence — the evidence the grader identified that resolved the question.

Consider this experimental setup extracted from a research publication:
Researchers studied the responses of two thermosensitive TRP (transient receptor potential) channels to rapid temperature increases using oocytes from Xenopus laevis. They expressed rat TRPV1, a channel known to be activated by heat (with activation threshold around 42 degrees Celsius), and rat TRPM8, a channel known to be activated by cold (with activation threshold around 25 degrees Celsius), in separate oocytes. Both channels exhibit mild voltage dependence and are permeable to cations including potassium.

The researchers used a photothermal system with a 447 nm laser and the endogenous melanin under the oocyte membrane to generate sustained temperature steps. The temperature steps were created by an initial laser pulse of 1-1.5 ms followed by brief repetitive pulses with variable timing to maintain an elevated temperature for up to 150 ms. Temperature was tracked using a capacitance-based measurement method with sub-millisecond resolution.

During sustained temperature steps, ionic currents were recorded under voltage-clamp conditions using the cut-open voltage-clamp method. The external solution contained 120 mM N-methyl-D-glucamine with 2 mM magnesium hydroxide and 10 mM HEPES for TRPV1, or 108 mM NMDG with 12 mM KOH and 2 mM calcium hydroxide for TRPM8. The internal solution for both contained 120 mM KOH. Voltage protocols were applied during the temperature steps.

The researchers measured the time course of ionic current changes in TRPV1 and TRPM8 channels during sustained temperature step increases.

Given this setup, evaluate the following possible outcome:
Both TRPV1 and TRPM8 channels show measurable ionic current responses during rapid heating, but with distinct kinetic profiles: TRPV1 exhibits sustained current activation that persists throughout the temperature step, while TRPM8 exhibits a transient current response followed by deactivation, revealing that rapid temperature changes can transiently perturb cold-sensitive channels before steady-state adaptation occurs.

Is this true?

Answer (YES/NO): YES